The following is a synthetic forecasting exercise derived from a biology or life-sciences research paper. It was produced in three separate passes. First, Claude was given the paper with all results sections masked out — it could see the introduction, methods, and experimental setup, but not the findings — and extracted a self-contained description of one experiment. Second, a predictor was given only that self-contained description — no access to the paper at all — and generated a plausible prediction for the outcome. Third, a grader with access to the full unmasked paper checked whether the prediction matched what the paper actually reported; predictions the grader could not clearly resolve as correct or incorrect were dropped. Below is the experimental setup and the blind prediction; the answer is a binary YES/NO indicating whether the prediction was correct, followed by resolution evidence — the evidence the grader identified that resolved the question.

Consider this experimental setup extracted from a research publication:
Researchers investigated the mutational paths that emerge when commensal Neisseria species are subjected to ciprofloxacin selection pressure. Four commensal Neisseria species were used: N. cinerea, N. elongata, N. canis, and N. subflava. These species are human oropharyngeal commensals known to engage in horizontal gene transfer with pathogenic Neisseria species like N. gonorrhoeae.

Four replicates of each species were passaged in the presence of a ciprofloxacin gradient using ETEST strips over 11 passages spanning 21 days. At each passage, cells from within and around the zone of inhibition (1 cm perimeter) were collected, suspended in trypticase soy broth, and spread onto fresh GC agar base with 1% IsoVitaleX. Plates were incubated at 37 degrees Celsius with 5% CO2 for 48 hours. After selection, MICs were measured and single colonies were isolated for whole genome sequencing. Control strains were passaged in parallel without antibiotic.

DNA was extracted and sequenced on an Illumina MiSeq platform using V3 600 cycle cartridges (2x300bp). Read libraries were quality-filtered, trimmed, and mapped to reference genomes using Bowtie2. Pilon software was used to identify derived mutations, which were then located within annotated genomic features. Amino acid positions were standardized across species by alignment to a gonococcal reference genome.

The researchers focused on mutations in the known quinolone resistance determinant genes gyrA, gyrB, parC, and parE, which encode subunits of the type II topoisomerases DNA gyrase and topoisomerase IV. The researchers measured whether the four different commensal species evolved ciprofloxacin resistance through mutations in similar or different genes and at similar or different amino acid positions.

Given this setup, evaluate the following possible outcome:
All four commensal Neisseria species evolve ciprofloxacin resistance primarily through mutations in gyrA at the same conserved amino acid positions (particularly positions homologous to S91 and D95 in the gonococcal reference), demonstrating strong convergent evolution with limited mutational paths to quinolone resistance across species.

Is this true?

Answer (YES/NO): NO